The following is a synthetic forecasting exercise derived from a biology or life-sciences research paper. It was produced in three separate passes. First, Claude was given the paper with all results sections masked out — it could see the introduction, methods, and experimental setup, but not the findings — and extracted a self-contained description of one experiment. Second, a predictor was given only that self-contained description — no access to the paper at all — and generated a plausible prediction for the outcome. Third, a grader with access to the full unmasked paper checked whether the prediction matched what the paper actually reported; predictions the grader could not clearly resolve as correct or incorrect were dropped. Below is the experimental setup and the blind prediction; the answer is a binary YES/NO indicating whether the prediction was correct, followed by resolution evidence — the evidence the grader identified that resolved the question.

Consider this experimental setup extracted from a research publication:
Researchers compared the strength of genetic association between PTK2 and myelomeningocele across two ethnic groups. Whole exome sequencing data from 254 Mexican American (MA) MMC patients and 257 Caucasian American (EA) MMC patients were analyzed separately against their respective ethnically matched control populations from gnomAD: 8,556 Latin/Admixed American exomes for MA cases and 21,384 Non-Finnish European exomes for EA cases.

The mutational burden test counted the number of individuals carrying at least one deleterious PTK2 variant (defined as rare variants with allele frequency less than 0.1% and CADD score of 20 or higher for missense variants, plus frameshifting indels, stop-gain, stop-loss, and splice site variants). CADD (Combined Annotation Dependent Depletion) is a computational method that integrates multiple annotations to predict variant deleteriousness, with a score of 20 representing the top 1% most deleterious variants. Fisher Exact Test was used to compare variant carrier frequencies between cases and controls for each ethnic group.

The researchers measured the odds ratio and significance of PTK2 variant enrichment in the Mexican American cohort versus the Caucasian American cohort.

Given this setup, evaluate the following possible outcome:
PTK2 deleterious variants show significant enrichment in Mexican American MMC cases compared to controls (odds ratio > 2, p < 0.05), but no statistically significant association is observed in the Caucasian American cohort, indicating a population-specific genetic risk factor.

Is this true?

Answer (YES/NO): NO